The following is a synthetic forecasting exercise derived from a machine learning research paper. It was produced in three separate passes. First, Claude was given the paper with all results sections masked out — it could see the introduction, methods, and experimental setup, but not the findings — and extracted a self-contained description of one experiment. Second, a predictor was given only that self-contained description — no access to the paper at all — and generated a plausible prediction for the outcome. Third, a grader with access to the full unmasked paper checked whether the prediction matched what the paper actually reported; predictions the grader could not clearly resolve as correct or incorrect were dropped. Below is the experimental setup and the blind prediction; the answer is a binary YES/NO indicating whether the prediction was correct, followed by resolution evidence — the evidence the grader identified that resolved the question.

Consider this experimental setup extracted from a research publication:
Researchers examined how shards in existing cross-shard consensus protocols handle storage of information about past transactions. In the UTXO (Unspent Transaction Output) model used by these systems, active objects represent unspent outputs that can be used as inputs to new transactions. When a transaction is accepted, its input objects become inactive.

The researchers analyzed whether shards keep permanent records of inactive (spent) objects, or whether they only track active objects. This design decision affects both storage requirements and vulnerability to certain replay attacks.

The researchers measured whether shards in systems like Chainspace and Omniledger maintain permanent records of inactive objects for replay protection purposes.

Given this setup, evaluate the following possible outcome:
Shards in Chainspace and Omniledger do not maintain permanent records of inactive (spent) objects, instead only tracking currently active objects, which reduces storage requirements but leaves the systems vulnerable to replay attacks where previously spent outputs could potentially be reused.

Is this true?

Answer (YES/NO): YES